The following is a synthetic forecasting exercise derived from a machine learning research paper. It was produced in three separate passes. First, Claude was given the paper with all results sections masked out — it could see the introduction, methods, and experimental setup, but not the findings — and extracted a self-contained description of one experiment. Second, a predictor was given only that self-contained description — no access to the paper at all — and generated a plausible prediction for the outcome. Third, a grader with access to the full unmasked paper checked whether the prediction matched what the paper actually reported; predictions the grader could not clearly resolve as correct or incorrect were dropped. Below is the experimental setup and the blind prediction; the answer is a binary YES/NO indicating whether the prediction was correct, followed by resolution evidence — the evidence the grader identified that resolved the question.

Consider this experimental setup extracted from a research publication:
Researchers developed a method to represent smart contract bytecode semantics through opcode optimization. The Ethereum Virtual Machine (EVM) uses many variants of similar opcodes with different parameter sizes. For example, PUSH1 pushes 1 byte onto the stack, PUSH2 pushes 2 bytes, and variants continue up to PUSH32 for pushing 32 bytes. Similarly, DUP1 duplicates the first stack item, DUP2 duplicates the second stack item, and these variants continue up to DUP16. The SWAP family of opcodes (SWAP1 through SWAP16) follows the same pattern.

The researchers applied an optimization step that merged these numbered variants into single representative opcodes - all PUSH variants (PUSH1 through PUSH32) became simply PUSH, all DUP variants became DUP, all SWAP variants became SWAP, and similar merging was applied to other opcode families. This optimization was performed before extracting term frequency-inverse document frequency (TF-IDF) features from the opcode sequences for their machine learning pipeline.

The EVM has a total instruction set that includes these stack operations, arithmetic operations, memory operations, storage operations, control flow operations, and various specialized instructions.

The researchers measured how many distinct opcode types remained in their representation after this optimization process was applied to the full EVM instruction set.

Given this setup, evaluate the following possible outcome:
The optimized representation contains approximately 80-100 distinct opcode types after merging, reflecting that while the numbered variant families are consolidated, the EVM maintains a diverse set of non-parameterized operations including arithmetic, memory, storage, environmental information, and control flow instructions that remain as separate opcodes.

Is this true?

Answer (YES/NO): YES